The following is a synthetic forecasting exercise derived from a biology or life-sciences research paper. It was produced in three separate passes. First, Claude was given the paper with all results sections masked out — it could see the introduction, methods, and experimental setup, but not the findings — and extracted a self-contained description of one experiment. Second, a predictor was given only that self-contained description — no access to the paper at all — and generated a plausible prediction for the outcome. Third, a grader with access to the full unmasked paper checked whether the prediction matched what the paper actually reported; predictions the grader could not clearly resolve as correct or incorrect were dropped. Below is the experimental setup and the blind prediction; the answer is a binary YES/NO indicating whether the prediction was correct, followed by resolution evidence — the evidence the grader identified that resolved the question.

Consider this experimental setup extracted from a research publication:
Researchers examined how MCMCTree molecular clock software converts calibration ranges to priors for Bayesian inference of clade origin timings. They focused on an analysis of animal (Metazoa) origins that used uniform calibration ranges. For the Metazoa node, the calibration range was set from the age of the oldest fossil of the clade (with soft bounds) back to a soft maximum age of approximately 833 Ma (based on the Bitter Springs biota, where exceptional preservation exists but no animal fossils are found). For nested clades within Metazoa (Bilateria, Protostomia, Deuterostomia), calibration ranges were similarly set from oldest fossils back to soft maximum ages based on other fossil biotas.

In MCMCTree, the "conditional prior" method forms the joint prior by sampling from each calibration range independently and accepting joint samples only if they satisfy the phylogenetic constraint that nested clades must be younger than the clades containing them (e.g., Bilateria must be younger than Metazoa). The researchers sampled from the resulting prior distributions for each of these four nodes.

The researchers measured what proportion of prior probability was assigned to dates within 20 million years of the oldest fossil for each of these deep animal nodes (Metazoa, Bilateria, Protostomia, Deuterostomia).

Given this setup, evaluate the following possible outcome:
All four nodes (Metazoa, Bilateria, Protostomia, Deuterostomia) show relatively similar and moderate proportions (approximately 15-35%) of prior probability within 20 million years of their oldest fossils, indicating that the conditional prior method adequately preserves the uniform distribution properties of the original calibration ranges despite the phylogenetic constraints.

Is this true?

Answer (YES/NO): NO